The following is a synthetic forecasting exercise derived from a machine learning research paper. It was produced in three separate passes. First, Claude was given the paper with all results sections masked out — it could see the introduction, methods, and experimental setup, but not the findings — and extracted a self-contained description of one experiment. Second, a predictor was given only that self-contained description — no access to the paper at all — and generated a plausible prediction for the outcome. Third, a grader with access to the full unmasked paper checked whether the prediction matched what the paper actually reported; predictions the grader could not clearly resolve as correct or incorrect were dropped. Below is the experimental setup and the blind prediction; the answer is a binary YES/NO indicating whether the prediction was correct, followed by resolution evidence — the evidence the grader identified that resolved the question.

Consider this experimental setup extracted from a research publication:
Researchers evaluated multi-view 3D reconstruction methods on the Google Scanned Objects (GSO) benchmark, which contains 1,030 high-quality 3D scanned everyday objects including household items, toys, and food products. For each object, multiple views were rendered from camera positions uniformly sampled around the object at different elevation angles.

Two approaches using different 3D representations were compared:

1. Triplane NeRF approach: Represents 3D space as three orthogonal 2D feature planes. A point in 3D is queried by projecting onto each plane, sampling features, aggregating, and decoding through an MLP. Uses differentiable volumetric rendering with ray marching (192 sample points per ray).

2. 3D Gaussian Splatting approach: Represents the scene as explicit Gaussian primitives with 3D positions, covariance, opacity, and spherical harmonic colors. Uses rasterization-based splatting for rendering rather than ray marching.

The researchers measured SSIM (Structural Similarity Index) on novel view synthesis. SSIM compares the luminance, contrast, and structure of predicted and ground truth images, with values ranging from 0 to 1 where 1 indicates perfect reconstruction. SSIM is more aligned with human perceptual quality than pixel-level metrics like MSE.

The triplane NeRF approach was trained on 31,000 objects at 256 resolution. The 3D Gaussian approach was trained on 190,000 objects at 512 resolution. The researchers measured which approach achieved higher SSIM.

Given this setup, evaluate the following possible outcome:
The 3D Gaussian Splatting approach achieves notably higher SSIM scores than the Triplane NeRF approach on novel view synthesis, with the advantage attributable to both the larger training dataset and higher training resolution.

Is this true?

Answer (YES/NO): NO